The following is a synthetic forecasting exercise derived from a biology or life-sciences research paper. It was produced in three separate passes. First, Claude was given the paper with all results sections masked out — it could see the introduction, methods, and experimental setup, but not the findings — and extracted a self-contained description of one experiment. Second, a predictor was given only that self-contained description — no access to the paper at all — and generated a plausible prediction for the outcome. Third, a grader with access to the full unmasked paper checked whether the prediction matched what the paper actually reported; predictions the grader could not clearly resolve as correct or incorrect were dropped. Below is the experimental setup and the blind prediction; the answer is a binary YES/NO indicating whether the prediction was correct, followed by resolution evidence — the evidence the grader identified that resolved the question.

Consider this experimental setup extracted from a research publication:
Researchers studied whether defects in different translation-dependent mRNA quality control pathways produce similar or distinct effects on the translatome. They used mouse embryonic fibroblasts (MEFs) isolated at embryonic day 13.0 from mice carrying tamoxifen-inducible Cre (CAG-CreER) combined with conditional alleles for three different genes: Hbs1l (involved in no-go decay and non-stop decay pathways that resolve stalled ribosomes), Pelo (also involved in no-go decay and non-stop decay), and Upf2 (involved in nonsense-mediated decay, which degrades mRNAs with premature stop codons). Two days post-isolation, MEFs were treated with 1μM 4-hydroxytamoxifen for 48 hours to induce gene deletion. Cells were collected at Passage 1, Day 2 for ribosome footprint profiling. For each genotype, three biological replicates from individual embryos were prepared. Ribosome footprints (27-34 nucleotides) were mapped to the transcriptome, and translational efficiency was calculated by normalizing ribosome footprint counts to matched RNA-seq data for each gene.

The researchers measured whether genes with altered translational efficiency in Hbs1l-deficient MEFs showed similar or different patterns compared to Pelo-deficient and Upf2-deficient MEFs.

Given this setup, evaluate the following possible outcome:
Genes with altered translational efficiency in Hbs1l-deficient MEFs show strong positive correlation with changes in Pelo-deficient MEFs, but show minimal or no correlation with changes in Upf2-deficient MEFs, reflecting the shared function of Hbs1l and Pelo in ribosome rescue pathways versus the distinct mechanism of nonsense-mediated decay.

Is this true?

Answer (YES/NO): NO